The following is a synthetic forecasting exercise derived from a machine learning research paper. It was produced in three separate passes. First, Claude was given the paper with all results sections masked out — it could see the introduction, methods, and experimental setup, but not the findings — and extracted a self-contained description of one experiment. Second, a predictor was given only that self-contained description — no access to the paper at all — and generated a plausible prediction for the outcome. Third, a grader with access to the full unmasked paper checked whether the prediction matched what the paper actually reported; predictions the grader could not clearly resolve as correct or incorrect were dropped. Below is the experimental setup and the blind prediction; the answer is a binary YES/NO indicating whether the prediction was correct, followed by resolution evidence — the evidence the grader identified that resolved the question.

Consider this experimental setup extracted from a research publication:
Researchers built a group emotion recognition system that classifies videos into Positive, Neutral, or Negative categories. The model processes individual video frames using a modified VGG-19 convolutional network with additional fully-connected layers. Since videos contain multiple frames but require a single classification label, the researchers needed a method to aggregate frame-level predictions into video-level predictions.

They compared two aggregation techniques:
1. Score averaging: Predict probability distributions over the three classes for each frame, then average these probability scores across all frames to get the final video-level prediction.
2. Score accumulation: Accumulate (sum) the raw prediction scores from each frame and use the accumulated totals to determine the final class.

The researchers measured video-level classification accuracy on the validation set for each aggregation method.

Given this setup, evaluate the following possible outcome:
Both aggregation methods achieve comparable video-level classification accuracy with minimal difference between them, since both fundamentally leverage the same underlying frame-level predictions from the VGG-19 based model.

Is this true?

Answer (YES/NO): NO